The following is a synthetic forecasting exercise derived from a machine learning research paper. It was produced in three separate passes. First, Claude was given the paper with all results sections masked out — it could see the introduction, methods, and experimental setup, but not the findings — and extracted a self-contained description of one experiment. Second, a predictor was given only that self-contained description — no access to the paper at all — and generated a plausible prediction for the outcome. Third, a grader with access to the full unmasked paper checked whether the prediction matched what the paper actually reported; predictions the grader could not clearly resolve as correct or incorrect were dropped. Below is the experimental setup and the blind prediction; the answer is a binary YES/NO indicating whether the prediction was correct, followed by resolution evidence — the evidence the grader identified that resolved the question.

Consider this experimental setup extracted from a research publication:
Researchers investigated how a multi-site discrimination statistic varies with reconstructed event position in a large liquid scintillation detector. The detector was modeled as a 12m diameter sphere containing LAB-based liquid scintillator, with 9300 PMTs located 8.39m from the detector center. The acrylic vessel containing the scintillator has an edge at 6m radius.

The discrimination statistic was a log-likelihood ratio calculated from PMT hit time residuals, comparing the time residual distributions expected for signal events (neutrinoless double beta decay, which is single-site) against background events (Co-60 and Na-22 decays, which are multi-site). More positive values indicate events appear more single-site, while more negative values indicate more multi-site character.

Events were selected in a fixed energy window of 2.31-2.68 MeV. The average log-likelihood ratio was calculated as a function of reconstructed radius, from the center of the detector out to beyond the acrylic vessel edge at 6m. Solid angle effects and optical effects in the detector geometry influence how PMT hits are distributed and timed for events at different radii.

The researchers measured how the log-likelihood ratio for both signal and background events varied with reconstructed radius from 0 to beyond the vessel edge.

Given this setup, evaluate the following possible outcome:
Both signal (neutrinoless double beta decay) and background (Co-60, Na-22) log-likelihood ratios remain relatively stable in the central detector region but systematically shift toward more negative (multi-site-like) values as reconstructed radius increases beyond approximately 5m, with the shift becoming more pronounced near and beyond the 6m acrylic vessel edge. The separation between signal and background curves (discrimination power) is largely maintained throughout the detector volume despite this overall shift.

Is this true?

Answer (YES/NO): NO